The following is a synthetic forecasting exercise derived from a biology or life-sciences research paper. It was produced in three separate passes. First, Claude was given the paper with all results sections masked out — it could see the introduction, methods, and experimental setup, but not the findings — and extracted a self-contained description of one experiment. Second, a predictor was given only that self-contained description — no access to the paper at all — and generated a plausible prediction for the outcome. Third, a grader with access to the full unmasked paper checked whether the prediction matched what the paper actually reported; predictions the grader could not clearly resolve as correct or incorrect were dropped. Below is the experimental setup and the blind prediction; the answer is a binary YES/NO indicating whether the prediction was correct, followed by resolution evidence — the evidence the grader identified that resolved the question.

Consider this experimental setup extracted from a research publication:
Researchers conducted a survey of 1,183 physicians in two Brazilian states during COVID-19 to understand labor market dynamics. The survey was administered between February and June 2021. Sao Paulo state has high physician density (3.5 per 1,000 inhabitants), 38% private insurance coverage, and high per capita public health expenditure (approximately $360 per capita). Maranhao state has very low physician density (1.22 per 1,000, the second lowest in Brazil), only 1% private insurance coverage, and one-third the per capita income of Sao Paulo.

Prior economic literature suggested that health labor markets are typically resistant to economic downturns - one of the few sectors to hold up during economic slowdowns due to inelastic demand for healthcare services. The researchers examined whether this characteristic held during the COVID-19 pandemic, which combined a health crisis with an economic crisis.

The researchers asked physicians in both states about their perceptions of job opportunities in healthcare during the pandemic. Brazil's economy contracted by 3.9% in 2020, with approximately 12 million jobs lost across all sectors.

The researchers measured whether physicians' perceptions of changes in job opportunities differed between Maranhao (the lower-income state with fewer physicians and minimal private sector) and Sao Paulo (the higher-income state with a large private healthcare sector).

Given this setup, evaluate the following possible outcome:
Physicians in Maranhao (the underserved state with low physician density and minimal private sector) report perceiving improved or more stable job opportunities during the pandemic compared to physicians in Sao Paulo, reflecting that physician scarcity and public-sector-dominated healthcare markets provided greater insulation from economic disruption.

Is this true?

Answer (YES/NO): YES